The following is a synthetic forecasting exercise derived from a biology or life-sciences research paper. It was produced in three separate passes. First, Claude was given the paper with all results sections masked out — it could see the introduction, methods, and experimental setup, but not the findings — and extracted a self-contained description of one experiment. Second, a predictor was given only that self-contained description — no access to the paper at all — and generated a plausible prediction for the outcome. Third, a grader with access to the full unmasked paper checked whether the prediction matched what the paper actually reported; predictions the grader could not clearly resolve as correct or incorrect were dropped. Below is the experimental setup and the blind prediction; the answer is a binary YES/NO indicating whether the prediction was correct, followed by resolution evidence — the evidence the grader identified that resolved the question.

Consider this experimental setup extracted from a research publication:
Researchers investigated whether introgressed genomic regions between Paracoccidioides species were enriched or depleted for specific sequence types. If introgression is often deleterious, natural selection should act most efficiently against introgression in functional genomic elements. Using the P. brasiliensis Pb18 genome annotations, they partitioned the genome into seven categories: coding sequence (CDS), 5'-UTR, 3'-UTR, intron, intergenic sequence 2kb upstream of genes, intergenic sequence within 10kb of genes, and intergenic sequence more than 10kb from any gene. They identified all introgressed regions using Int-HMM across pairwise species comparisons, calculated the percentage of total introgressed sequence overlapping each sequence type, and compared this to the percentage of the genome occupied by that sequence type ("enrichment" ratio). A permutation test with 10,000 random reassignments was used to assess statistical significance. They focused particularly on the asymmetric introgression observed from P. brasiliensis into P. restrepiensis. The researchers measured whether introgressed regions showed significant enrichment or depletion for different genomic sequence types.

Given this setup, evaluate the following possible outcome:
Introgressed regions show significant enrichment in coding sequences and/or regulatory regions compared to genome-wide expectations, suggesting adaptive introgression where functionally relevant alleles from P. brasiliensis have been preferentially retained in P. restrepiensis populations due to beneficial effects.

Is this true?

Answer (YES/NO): NO